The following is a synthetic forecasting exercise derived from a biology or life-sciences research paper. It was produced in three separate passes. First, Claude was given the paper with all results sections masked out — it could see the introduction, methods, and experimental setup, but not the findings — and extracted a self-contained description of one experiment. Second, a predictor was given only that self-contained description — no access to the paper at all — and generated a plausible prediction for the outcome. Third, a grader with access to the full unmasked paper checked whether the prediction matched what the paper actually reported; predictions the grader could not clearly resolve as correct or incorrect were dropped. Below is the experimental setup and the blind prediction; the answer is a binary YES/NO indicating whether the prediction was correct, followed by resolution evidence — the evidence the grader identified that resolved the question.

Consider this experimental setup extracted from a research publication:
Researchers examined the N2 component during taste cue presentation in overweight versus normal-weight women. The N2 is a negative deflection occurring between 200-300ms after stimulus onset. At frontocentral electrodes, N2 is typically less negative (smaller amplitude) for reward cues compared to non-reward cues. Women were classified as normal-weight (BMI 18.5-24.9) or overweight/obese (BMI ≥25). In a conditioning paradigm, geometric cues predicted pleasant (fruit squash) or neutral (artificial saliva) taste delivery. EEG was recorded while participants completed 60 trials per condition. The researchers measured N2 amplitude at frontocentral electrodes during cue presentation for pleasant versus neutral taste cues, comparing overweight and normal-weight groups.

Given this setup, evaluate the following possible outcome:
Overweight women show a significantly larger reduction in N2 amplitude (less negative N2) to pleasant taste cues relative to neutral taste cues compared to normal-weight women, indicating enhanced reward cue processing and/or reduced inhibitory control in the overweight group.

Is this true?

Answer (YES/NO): NO